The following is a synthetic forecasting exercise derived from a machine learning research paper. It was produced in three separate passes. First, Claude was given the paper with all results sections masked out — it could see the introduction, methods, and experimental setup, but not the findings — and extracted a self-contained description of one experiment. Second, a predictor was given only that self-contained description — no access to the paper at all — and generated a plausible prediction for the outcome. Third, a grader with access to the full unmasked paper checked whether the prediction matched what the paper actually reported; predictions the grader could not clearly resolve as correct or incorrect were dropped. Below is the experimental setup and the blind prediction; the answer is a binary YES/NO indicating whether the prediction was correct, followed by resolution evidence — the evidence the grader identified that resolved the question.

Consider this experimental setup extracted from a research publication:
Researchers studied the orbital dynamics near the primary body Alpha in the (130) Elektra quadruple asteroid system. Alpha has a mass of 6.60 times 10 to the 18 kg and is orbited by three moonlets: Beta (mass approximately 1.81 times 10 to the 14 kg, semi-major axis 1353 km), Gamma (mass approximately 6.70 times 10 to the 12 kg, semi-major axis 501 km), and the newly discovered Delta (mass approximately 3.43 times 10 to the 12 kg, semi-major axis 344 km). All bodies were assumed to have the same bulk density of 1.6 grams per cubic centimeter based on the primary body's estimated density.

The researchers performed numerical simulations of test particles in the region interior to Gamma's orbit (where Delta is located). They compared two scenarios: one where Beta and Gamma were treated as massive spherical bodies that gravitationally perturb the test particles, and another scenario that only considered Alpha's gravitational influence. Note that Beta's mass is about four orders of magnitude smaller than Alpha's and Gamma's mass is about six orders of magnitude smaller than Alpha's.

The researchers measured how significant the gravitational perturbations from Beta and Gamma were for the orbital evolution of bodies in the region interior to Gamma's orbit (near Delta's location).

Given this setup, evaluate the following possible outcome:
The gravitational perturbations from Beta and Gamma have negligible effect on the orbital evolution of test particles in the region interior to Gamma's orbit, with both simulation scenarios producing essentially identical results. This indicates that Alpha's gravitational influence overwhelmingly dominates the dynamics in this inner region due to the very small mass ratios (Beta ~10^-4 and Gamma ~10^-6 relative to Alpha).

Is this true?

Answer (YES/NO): YES